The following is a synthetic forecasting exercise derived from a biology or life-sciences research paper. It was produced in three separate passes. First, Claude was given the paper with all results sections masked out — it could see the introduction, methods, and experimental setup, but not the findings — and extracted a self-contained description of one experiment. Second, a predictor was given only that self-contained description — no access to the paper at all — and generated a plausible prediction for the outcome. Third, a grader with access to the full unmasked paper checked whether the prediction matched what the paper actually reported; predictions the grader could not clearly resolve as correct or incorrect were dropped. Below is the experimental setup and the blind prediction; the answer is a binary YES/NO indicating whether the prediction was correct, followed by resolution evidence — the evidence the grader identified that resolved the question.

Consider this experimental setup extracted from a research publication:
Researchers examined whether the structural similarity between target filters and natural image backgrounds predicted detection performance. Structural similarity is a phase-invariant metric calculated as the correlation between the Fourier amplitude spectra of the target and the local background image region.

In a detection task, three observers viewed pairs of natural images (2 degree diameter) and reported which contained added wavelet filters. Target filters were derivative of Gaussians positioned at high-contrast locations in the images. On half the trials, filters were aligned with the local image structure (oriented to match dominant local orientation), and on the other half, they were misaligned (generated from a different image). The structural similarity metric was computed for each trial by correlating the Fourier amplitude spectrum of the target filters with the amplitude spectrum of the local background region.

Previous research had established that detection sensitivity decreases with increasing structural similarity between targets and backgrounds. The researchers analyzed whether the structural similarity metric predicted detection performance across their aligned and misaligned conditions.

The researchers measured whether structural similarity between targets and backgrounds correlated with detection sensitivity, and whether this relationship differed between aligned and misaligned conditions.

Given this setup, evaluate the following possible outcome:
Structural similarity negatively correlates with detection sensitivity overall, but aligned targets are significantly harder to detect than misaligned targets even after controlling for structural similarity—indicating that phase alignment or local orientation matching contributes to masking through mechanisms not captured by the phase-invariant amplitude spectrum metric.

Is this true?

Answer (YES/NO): NO